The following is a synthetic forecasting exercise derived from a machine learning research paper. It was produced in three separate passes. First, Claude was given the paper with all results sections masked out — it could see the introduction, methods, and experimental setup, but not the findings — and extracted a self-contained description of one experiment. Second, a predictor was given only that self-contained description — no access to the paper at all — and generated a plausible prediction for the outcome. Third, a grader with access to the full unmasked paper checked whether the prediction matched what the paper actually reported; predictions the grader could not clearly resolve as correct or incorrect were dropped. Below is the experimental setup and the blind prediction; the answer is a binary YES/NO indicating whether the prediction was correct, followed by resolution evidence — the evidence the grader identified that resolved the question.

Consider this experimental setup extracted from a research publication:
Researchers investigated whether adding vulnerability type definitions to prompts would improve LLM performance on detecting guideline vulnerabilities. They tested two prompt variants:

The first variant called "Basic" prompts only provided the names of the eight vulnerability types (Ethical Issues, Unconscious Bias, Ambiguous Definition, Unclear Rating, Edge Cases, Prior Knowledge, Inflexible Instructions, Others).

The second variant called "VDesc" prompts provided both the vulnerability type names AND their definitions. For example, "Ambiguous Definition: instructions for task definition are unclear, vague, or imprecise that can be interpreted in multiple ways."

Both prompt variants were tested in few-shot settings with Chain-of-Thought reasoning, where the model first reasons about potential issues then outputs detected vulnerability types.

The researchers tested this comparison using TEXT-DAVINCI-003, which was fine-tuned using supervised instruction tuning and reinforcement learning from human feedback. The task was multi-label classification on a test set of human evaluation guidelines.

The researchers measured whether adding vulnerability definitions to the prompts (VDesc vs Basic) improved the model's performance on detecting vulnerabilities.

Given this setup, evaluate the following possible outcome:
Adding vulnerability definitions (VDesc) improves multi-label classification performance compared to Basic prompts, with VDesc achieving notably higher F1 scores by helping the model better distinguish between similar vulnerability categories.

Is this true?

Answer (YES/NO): NO